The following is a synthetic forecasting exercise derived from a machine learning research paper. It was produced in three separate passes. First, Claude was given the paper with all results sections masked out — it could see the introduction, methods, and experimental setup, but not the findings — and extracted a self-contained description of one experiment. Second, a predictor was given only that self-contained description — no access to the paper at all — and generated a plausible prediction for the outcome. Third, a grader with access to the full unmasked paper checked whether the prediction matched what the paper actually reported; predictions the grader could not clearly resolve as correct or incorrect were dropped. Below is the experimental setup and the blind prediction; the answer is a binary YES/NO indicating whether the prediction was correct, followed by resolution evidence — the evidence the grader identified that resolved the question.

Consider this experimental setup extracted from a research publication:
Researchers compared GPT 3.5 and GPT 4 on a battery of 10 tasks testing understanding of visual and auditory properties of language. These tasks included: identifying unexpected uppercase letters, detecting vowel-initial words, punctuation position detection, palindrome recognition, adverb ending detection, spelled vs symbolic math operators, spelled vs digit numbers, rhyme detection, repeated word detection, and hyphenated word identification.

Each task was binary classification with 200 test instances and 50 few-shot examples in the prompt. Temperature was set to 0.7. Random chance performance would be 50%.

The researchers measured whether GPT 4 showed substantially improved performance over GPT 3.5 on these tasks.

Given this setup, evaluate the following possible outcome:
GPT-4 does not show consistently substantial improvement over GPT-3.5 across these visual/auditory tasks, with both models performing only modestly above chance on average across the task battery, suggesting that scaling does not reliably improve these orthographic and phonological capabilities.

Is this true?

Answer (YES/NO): NO